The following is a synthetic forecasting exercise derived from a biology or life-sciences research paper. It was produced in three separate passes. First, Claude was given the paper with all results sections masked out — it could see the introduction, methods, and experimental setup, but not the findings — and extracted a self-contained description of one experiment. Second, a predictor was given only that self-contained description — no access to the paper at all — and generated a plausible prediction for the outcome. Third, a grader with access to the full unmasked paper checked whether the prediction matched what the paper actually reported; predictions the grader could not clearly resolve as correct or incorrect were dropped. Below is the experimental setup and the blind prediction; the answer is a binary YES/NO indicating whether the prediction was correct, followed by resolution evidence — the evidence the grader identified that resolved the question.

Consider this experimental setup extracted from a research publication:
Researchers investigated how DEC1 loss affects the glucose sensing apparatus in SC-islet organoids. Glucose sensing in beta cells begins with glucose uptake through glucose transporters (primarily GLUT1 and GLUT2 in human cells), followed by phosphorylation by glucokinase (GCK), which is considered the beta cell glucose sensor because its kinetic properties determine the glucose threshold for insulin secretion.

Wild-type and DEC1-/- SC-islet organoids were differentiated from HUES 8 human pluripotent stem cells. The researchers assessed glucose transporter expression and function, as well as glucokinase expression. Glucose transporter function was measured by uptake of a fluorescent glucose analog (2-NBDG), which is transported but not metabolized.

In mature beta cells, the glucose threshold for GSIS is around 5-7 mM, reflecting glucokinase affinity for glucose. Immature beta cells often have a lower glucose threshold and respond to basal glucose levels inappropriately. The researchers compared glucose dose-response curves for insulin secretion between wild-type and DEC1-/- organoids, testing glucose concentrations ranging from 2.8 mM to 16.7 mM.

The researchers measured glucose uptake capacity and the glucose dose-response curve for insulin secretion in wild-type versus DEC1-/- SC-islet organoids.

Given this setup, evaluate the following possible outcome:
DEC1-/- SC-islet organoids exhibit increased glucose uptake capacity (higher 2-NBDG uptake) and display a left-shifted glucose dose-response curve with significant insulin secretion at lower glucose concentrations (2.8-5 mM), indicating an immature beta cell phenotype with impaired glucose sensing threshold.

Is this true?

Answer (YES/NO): NO